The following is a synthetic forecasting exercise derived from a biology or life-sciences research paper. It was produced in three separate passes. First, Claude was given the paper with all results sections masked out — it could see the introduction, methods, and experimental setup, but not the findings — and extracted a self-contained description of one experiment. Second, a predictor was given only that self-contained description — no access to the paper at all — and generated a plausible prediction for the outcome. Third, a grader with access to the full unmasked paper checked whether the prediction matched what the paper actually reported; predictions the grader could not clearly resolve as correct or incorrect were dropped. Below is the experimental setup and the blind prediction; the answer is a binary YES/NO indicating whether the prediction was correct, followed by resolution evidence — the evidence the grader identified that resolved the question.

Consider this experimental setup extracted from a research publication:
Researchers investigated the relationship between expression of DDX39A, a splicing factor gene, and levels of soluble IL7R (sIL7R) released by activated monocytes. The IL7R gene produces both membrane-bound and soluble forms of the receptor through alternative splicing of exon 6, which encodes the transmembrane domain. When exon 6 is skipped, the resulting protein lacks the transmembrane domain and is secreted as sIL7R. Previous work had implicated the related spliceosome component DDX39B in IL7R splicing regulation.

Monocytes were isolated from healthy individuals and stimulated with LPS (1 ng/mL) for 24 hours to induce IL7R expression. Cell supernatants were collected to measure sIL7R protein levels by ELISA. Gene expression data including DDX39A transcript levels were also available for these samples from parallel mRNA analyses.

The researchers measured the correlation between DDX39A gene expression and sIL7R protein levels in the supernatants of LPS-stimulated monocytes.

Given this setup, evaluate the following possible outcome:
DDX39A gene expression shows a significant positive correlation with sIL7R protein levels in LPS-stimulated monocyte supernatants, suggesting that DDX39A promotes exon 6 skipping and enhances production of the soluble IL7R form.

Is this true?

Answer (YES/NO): NO